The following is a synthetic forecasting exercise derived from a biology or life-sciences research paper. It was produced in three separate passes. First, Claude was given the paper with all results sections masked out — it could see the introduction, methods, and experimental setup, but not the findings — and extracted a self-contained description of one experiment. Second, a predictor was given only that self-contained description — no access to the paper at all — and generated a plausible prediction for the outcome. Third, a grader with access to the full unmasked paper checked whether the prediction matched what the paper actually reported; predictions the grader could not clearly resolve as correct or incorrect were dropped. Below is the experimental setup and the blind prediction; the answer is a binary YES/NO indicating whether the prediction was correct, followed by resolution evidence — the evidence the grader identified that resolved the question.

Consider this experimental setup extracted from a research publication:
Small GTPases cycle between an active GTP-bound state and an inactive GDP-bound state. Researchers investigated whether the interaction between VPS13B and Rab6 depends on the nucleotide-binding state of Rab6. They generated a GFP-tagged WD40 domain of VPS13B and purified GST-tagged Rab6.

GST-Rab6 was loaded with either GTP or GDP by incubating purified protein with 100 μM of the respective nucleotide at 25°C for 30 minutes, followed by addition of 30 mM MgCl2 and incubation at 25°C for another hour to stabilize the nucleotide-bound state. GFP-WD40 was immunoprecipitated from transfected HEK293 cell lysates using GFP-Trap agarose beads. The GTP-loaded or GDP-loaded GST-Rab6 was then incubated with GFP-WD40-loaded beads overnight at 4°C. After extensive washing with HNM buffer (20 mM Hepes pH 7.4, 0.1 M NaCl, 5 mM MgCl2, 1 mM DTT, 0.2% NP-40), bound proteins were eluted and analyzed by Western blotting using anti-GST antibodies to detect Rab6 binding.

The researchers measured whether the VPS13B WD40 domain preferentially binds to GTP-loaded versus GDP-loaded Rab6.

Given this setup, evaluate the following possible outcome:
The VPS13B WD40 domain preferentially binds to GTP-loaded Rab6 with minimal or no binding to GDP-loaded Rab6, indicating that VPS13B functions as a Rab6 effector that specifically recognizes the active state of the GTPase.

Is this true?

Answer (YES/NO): YES